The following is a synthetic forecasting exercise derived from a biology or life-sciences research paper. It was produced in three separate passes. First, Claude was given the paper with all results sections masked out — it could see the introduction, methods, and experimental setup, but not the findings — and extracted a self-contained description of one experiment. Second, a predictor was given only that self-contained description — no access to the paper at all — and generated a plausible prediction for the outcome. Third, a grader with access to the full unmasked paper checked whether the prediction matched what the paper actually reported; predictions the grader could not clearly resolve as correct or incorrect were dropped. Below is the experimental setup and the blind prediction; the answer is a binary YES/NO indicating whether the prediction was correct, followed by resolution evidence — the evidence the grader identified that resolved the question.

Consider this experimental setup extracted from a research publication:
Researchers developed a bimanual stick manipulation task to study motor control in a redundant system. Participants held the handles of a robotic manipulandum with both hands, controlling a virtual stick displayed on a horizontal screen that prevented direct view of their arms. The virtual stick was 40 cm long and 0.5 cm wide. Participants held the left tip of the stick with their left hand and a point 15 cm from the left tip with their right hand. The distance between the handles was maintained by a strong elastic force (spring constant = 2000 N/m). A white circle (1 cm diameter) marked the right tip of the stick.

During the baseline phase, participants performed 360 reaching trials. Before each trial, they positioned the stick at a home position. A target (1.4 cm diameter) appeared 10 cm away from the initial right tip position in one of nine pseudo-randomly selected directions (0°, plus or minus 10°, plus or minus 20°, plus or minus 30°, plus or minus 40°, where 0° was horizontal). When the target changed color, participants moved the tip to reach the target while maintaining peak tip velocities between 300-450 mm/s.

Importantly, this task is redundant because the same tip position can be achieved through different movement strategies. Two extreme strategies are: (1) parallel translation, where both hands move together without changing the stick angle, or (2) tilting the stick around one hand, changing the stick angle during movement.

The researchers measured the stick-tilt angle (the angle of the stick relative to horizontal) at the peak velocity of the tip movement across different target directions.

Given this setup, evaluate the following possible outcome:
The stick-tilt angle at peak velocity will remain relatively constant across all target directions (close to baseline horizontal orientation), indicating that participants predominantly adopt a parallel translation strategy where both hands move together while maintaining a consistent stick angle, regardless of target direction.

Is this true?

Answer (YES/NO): NO